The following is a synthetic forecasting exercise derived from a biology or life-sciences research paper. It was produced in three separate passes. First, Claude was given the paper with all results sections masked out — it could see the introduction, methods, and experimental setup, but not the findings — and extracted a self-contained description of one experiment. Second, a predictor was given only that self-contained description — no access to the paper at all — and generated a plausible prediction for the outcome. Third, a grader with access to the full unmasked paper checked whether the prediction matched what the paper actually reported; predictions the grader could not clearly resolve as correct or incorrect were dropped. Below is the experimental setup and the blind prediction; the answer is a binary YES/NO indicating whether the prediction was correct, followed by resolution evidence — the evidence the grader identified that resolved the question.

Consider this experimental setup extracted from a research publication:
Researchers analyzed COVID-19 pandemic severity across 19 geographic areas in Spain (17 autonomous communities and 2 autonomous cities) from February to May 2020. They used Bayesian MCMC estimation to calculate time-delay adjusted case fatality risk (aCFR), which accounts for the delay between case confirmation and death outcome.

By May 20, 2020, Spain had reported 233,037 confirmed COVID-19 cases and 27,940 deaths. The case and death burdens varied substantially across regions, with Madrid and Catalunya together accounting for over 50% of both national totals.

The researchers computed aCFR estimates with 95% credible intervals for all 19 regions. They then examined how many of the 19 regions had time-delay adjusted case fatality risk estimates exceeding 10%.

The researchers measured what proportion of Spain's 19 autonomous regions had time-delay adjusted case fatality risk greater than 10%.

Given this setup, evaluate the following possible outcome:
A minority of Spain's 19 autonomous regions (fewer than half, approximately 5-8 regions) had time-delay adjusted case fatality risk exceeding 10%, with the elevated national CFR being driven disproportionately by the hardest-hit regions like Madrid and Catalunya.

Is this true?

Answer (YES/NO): NO